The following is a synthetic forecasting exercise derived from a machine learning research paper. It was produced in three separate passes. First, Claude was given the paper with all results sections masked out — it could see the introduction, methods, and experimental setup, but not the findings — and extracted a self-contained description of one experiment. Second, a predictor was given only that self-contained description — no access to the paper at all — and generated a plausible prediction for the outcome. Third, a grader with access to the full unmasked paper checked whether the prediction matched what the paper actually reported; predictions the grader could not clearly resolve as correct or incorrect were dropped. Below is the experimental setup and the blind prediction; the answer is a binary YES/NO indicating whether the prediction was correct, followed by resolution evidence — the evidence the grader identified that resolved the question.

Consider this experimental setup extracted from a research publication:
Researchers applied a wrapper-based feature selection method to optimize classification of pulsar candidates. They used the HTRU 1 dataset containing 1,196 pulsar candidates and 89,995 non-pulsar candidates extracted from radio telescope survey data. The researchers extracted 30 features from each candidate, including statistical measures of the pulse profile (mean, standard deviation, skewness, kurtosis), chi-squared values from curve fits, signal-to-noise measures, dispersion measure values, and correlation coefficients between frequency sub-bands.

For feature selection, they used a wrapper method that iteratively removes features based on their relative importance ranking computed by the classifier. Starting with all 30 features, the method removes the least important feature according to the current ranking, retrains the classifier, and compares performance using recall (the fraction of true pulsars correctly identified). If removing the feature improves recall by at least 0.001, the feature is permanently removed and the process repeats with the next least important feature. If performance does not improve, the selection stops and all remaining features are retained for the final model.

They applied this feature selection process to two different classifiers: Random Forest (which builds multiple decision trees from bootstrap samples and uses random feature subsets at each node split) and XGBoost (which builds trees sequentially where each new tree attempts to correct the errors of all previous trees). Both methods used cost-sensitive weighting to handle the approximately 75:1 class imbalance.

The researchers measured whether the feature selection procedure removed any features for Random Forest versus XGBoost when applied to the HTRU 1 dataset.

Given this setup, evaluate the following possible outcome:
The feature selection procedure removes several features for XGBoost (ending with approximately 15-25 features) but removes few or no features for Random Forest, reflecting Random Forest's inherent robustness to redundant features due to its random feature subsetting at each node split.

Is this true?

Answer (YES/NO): NO